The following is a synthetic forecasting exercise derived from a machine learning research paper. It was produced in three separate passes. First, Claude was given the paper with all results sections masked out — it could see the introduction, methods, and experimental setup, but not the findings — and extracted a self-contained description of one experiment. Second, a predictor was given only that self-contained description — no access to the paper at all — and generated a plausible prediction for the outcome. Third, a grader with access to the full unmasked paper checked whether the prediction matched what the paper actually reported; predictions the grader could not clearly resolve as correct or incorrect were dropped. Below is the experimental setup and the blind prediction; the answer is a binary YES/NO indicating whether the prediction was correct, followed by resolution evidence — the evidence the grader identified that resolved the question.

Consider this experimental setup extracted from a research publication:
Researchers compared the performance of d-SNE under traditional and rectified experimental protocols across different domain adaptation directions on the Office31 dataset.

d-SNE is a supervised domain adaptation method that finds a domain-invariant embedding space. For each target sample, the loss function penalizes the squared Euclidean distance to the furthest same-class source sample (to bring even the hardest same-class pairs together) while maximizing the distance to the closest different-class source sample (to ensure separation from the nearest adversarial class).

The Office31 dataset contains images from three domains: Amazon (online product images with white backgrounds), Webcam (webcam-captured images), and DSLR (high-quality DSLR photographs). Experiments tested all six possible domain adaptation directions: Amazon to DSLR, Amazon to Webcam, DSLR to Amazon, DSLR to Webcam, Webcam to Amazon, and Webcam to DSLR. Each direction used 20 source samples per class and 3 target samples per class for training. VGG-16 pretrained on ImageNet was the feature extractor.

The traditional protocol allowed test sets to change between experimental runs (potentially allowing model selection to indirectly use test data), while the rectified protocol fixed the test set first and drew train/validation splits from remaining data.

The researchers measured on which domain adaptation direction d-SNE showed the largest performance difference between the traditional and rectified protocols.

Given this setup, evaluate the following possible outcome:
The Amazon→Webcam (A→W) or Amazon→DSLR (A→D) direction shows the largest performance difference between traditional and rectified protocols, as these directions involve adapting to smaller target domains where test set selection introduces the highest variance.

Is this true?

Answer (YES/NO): YES